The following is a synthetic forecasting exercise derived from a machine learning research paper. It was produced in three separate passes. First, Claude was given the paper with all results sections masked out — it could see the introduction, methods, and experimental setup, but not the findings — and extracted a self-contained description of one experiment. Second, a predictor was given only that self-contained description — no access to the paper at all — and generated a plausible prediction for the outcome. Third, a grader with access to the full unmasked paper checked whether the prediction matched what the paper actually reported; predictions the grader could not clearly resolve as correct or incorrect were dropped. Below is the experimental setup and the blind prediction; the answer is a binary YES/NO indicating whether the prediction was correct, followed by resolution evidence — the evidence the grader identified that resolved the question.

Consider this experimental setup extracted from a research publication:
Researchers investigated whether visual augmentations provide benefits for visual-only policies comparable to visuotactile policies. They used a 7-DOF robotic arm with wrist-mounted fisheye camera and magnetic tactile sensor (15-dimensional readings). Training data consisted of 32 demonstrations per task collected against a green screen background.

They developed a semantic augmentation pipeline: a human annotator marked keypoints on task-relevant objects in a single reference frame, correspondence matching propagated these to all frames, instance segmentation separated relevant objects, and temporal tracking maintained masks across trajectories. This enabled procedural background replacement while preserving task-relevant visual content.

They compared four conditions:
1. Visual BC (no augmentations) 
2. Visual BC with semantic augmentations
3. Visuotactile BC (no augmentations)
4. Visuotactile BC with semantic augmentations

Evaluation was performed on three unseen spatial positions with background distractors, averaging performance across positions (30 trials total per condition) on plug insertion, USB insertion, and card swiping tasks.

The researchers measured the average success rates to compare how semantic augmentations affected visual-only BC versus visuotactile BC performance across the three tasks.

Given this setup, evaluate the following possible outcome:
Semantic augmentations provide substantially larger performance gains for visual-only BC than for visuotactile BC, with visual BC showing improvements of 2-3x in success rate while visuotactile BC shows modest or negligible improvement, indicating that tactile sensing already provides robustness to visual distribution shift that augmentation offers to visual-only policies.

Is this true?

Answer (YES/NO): NO